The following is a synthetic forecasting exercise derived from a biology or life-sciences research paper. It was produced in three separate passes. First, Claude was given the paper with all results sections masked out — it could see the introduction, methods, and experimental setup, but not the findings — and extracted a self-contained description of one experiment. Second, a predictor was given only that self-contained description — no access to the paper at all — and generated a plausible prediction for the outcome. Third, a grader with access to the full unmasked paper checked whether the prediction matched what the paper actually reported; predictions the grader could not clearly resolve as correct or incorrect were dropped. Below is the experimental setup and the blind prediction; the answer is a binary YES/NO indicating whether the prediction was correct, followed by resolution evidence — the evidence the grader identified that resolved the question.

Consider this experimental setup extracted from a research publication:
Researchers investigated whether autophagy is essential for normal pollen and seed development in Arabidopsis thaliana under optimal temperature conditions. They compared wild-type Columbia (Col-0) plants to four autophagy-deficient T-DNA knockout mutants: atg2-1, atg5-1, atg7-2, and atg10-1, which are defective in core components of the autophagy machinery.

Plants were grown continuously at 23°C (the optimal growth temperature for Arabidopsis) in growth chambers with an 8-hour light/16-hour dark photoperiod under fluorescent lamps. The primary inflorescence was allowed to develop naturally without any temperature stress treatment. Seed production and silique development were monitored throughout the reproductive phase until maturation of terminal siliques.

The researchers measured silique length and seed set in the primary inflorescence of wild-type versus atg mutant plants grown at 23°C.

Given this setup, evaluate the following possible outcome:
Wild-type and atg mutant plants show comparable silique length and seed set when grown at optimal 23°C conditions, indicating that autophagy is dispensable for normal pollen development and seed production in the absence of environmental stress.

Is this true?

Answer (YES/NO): YES